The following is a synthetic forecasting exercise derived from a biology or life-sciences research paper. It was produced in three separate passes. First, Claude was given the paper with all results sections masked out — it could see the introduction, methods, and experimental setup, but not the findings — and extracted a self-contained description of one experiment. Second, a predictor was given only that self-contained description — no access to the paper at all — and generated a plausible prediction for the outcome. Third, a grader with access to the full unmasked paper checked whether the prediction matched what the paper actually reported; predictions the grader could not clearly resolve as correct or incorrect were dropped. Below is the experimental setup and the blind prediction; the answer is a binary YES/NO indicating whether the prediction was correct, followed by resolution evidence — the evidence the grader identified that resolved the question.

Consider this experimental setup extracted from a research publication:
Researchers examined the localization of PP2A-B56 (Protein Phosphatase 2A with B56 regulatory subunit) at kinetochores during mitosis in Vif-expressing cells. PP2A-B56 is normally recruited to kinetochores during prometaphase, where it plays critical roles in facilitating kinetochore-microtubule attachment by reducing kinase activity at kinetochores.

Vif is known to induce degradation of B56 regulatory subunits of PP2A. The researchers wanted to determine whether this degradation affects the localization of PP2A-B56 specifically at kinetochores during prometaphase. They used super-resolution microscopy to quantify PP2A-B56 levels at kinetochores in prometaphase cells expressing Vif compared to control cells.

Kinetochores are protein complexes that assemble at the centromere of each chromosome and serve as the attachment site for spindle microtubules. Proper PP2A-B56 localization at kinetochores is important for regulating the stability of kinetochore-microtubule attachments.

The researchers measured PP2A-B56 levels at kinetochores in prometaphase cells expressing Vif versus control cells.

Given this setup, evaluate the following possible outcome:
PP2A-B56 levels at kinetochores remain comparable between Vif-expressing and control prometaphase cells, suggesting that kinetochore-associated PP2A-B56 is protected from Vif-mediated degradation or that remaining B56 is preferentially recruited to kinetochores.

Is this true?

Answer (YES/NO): NO